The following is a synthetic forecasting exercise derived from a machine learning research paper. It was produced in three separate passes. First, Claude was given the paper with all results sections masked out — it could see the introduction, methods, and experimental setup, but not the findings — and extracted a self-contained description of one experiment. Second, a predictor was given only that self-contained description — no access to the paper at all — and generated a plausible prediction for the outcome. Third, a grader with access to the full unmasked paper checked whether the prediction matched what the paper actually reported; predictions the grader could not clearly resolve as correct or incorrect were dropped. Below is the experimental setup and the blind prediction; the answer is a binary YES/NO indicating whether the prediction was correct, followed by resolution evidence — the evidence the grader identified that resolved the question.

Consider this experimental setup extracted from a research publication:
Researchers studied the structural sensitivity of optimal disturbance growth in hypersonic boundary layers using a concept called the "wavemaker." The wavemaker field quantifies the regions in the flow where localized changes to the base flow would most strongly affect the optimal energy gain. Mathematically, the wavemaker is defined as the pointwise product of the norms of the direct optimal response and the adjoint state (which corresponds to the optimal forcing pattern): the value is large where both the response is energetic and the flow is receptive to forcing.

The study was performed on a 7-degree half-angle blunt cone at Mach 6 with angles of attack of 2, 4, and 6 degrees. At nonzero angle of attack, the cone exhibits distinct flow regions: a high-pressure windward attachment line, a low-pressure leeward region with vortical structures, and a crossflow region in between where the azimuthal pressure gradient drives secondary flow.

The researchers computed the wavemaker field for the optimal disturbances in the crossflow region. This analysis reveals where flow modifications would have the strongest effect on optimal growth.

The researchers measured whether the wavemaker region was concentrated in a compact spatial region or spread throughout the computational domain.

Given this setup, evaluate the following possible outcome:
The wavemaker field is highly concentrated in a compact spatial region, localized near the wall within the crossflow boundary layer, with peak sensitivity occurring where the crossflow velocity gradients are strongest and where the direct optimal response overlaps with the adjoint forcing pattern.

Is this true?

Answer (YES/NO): NO